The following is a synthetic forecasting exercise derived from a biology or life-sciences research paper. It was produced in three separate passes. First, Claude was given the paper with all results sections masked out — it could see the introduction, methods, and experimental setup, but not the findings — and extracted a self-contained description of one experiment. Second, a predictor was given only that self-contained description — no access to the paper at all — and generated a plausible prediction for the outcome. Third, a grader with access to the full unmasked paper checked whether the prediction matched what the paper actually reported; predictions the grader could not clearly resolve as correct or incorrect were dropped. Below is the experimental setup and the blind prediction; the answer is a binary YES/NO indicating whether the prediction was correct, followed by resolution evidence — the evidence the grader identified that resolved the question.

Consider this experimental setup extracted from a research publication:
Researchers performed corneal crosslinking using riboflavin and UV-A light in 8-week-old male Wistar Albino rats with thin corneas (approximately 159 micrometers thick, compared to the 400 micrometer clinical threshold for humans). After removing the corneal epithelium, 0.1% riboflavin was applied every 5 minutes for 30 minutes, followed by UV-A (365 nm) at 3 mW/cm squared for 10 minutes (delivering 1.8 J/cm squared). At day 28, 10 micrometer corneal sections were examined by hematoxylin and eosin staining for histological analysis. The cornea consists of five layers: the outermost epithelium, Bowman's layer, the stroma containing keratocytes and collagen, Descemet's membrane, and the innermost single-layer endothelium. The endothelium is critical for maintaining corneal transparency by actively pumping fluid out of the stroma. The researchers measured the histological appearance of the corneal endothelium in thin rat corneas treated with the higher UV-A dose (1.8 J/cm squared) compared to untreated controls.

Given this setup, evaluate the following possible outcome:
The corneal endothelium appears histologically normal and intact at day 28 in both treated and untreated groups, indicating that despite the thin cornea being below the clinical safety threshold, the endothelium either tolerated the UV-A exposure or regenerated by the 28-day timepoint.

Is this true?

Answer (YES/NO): NO